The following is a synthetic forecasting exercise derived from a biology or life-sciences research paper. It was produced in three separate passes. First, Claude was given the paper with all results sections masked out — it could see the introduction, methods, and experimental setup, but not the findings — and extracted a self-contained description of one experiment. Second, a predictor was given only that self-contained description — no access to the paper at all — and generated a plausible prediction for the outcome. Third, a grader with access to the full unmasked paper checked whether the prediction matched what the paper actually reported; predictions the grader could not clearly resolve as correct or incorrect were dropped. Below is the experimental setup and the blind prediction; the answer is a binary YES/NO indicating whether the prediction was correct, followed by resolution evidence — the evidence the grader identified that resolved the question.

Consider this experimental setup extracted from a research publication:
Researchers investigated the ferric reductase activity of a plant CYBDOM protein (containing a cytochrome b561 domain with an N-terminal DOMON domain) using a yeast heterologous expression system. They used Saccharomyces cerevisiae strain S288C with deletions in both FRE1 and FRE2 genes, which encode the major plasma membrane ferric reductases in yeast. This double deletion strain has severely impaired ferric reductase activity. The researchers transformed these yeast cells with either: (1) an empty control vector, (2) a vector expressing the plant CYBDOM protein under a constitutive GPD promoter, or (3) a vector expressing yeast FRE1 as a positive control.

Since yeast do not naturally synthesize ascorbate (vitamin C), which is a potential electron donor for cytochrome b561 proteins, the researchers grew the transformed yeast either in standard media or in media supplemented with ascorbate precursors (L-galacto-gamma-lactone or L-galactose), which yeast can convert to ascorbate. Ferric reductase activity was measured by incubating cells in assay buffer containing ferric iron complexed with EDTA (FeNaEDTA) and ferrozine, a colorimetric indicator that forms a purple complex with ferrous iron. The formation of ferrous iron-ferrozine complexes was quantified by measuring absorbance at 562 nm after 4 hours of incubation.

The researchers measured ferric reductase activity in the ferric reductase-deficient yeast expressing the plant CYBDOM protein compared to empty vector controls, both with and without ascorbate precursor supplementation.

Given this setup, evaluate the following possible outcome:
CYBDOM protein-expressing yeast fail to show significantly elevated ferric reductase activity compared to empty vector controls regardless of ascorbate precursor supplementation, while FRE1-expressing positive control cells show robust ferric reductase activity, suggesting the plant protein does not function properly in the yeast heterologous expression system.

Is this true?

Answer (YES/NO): NO